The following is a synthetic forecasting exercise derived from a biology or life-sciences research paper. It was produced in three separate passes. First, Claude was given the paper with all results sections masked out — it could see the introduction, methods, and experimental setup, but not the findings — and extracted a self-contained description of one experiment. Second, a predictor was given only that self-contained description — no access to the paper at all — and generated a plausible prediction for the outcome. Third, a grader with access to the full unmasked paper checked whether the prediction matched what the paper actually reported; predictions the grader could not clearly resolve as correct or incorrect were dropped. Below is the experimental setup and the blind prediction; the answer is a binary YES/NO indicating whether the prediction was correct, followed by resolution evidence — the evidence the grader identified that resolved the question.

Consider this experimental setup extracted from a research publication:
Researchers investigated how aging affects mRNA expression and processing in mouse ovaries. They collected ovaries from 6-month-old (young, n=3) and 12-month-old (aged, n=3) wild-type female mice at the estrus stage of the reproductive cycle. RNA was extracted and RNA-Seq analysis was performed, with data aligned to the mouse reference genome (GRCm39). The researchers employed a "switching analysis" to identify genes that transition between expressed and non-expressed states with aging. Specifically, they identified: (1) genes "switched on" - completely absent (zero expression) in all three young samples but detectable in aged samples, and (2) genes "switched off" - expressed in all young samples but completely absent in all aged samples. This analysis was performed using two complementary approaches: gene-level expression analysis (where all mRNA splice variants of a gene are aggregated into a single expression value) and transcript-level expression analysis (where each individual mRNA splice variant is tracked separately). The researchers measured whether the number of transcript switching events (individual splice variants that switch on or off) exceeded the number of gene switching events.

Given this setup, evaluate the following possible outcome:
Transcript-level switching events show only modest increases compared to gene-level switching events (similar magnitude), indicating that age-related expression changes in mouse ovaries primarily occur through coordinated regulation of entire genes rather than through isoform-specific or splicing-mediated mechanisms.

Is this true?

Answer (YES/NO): NO